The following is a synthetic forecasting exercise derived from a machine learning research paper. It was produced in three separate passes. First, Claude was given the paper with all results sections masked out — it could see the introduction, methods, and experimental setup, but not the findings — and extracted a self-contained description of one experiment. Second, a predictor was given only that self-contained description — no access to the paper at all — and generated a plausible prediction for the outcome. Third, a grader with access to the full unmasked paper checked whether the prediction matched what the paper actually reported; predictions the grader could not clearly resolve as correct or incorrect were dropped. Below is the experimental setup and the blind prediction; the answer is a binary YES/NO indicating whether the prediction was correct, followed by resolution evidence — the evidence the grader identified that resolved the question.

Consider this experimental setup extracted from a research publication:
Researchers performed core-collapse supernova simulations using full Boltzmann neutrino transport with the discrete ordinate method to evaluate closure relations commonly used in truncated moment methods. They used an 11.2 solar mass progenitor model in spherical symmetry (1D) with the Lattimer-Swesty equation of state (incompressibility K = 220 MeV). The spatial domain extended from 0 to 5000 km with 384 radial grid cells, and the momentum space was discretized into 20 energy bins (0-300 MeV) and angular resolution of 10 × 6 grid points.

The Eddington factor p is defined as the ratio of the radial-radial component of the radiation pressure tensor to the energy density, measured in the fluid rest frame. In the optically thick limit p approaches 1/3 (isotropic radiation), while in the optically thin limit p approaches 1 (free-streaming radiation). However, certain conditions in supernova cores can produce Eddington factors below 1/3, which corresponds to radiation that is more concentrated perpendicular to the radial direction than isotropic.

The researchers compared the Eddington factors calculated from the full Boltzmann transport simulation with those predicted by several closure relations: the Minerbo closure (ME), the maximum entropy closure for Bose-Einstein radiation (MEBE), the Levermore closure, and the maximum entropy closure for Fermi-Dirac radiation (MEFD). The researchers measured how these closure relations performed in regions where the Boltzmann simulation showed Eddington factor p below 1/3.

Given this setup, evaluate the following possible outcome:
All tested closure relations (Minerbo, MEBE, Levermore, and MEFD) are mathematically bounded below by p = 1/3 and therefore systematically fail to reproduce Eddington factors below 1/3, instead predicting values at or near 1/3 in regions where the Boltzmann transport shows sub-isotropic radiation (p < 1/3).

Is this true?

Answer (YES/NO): NO